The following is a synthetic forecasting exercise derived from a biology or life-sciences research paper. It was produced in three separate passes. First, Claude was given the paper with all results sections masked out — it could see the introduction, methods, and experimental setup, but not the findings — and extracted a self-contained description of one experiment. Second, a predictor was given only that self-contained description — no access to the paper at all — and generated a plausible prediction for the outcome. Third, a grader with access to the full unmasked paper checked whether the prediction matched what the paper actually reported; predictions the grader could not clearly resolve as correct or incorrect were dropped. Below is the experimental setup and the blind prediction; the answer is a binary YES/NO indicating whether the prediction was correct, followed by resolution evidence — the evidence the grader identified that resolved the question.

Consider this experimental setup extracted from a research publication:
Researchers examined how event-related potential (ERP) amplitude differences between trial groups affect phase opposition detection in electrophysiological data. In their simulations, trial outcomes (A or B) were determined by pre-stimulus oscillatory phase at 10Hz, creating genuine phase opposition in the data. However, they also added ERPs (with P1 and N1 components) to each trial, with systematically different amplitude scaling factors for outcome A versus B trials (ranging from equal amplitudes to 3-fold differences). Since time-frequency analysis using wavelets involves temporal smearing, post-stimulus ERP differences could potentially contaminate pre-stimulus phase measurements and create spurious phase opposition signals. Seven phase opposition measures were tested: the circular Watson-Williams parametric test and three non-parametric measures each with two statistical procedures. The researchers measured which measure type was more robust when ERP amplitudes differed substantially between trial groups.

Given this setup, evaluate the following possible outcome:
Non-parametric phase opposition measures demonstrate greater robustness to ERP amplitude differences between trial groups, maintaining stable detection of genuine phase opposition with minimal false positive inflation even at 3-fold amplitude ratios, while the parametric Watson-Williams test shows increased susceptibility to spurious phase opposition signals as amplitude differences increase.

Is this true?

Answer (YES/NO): NO